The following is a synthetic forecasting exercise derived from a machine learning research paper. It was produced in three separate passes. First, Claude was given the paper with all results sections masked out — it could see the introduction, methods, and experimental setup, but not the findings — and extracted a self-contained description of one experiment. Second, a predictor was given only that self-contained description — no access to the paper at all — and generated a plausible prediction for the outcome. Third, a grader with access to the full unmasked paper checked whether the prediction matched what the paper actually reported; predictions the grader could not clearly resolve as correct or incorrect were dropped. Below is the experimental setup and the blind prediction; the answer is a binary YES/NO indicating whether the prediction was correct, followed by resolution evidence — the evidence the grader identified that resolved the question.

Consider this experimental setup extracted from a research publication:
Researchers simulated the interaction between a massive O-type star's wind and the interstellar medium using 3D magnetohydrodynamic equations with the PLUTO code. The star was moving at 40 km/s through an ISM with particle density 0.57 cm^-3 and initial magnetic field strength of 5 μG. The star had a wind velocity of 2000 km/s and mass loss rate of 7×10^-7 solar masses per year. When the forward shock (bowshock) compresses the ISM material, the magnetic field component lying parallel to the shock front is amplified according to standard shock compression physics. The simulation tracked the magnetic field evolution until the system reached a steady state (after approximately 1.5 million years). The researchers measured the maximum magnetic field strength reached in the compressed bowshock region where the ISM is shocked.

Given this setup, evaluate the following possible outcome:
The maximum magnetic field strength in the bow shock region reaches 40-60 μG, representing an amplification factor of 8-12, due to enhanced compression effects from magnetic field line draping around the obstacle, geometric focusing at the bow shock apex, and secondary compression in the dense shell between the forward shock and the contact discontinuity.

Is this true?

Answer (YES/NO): NO